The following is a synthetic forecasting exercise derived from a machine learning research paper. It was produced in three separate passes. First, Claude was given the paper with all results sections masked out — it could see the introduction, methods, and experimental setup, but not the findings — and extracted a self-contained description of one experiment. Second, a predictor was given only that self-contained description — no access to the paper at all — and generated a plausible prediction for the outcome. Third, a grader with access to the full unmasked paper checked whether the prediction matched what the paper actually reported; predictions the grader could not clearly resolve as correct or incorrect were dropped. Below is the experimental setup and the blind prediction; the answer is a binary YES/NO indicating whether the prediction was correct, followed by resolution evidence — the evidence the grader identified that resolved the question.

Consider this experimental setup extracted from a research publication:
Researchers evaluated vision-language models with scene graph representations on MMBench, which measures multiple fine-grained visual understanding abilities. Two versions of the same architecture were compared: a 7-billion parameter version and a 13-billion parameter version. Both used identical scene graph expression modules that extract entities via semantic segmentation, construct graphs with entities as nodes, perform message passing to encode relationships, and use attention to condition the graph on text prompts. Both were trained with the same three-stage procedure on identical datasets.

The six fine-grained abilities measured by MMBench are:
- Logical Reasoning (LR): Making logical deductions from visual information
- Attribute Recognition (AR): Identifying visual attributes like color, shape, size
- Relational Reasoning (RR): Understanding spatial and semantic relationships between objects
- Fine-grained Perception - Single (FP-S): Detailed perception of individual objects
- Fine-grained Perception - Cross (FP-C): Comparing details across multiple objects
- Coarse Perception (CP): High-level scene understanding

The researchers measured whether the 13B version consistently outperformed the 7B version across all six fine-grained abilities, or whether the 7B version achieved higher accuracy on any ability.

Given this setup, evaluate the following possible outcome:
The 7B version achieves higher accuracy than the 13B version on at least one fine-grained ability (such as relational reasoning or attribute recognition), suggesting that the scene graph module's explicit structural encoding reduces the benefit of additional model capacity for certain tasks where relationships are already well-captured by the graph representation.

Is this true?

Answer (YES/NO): YES